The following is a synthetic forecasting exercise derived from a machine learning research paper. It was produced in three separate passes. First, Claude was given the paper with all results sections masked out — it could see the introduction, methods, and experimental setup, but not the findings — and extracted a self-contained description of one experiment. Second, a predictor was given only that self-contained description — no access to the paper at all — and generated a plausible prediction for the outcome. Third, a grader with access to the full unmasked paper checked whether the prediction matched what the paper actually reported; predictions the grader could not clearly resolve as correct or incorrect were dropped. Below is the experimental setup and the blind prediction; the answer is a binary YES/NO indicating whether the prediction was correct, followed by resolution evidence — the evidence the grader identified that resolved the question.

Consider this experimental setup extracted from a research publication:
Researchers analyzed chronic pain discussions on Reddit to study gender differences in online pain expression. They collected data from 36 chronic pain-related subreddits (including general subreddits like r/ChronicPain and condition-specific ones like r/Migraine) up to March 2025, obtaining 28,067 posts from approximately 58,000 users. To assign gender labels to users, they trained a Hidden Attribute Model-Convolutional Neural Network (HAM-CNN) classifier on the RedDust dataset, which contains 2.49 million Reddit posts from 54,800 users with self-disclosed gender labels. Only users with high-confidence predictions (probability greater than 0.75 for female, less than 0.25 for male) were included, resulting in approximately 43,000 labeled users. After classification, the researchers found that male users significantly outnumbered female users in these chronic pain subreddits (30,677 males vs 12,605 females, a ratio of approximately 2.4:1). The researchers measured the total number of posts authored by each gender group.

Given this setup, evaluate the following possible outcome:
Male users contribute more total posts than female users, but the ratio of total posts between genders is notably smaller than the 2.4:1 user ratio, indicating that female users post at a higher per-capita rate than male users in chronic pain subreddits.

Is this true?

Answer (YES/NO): NO